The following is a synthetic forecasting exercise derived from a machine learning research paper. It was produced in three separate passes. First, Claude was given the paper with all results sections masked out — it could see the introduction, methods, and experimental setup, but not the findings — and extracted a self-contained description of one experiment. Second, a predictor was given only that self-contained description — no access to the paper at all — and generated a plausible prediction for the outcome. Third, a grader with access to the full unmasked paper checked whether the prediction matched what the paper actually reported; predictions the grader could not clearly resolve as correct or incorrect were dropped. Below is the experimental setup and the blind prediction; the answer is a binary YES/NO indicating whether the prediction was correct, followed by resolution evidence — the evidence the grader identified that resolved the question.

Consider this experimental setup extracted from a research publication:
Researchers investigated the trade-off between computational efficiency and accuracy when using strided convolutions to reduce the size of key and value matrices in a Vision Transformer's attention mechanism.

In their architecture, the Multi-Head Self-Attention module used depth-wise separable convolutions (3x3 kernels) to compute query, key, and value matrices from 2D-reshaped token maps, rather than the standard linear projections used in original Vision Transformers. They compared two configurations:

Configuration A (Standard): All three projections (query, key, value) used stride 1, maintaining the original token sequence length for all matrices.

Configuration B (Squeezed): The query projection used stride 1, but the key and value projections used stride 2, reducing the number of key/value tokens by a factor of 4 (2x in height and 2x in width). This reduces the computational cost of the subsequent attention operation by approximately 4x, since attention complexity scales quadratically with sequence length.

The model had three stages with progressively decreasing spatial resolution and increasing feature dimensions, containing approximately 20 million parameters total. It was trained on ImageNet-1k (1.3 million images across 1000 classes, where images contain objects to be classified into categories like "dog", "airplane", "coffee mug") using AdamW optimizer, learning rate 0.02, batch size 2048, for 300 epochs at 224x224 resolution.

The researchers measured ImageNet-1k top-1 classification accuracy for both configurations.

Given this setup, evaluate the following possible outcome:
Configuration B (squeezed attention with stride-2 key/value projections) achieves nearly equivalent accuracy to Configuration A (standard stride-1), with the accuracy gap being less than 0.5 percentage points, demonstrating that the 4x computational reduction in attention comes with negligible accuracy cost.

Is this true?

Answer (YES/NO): YES